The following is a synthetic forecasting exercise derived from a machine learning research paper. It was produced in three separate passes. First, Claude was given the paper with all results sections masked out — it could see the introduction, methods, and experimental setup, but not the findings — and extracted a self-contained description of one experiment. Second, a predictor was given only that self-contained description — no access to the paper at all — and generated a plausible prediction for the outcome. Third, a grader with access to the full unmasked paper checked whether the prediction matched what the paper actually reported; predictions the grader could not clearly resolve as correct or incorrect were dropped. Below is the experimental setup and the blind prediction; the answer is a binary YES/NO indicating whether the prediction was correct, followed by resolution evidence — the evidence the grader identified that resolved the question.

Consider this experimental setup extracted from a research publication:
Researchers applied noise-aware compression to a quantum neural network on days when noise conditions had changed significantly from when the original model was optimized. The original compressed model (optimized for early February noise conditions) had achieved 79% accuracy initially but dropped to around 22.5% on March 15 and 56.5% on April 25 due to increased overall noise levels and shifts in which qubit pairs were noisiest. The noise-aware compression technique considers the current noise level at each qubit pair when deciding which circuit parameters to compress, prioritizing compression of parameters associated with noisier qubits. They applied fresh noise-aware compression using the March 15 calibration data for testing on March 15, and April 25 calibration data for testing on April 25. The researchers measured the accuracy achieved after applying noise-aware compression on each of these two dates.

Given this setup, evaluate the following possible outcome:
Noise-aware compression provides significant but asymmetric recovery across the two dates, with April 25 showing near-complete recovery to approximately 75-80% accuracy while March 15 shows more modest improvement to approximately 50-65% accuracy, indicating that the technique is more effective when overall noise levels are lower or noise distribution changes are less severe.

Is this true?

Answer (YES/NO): NO